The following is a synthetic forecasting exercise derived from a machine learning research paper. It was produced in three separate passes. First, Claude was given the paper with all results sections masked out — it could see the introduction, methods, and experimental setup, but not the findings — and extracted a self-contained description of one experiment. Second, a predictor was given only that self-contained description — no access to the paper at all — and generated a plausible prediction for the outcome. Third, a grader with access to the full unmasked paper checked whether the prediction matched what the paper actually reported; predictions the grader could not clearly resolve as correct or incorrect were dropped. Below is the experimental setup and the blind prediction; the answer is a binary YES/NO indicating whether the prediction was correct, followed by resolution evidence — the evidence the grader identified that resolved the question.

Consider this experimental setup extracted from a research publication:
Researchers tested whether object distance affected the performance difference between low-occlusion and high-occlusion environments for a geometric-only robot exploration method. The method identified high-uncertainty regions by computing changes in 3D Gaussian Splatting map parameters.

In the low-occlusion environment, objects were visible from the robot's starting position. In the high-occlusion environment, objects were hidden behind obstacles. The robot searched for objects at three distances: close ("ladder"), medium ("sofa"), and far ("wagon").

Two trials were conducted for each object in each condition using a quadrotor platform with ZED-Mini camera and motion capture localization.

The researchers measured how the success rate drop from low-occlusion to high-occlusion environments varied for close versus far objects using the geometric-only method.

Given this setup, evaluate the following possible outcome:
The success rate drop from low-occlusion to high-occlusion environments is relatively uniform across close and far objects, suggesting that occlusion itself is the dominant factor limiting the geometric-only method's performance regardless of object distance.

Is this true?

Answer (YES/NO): NO